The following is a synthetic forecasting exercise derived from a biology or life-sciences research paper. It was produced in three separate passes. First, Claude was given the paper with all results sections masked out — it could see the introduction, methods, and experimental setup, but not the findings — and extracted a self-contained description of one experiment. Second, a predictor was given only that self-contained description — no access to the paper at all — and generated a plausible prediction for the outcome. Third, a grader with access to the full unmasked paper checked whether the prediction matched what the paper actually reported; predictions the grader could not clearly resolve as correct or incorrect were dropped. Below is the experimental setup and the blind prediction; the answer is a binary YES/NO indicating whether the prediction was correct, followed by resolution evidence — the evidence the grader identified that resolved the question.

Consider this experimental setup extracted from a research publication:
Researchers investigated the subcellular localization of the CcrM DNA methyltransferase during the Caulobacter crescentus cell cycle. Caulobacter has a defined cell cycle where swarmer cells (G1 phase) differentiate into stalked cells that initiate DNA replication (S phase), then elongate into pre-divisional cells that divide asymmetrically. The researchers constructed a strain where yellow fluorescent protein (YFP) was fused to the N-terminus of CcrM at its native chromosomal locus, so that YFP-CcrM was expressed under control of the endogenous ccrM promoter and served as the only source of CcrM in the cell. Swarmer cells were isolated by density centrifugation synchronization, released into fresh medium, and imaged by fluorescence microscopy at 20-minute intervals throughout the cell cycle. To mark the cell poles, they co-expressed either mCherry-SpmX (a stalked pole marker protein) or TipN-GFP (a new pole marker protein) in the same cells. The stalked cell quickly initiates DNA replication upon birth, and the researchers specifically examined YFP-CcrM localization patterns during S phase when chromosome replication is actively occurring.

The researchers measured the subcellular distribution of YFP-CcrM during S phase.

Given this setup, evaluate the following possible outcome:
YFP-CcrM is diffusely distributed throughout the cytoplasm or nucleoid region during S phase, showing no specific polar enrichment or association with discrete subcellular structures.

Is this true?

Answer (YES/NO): NO